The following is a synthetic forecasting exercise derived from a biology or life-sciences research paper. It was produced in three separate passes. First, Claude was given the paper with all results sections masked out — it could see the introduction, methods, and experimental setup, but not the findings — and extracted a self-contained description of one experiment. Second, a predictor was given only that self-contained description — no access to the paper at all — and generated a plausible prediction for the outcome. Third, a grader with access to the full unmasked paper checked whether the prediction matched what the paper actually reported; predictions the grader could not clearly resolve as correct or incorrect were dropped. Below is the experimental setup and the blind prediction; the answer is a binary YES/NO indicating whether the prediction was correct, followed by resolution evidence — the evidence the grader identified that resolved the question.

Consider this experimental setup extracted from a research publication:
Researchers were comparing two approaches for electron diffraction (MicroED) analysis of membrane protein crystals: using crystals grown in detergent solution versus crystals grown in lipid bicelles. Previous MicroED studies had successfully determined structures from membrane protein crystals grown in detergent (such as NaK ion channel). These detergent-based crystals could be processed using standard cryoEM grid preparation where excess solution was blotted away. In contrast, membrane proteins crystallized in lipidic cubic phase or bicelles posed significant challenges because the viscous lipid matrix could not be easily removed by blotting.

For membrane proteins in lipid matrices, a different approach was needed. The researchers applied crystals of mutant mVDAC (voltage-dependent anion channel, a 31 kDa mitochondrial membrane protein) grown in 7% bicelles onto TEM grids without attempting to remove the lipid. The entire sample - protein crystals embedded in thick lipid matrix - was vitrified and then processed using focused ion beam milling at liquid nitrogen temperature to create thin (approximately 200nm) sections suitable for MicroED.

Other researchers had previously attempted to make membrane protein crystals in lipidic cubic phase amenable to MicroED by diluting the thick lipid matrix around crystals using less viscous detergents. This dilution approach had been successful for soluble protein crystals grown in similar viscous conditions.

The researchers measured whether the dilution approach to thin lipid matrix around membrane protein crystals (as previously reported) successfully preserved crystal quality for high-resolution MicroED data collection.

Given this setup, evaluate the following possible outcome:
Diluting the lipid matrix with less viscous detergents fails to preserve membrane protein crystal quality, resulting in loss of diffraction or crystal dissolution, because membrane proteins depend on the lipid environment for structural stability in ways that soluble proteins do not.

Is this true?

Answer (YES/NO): YES